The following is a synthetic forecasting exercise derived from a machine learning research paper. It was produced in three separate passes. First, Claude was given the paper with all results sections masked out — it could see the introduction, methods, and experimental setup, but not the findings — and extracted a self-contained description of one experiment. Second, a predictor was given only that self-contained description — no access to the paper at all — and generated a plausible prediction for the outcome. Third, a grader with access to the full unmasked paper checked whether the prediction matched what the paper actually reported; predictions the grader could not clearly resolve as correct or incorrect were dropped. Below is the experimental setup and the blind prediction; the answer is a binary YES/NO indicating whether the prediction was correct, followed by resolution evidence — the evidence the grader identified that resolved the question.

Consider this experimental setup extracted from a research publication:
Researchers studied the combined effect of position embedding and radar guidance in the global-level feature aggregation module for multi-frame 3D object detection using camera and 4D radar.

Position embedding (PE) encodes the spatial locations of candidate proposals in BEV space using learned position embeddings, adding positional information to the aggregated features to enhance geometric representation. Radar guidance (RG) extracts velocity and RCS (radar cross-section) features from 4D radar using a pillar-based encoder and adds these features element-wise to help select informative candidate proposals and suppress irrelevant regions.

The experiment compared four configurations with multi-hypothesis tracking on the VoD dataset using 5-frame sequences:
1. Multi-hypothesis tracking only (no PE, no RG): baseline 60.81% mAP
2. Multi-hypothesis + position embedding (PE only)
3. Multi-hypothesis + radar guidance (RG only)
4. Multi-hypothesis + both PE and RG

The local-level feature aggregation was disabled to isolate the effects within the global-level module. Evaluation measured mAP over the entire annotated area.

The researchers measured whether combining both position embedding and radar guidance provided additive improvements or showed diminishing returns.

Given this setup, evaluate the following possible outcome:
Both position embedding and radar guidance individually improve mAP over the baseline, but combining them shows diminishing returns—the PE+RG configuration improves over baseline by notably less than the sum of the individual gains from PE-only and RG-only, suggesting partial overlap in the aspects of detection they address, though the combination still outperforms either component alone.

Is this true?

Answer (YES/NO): NO